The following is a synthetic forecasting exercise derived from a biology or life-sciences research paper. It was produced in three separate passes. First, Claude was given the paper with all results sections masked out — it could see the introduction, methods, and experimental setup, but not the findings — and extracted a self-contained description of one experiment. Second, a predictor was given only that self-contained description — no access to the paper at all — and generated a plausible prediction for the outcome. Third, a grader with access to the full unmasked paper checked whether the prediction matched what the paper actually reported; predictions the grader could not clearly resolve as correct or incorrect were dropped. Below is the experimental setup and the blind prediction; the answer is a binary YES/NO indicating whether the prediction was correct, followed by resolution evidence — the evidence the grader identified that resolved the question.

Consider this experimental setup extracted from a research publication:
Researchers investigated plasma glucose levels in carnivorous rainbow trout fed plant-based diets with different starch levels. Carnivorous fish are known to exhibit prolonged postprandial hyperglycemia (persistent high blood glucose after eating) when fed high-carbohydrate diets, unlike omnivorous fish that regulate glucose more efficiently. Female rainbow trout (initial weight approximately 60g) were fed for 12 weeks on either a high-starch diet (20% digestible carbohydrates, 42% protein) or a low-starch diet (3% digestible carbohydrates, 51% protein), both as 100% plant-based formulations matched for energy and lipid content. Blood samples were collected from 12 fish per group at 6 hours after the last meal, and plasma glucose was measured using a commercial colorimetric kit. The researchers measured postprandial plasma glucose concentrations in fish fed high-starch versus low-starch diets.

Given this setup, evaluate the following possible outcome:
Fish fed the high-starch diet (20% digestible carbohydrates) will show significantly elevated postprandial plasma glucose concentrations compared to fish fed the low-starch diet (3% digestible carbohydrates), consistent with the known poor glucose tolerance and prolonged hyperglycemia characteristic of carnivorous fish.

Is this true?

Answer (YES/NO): NO